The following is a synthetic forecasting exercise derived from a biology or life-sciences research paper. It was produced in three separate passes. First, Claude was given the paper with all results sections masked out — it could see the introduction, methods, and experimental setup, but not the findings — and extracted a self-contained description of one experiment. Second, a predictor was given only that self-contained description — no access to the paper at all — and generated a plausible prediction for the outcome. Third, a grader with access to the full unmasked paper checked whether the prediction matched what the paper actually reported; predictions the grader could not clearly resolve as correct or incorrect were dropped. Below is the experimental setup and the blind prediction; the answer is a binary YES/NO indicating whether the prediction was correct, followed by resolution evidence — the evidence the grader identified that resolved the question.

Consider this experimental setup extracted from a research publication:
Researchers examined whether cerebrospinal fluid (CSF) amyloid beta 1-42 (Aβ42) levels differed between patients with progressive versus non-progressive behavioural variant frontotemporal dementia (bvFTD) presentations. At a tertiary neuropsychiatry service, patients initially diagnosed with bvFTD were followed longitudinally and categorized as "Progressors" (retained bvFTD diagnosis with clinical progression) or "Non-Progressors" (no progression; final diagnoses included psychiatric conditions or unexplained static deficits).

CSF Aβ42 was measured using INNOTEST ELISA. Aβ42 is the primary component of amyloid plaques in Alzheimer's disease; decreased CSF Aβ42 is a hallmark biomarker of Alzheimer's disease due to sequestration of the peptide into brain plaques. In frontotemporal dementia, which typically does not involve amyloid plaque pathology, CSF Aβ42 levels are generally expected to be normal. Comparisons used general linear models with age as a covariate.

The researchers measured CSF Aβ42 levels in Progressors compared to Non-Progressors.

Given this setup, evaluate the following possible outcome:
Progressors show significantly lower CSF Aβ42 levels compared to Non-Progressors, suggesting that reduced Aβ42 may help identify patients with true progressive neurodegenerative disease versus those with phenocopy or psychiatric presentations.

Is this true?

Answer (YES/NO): NO